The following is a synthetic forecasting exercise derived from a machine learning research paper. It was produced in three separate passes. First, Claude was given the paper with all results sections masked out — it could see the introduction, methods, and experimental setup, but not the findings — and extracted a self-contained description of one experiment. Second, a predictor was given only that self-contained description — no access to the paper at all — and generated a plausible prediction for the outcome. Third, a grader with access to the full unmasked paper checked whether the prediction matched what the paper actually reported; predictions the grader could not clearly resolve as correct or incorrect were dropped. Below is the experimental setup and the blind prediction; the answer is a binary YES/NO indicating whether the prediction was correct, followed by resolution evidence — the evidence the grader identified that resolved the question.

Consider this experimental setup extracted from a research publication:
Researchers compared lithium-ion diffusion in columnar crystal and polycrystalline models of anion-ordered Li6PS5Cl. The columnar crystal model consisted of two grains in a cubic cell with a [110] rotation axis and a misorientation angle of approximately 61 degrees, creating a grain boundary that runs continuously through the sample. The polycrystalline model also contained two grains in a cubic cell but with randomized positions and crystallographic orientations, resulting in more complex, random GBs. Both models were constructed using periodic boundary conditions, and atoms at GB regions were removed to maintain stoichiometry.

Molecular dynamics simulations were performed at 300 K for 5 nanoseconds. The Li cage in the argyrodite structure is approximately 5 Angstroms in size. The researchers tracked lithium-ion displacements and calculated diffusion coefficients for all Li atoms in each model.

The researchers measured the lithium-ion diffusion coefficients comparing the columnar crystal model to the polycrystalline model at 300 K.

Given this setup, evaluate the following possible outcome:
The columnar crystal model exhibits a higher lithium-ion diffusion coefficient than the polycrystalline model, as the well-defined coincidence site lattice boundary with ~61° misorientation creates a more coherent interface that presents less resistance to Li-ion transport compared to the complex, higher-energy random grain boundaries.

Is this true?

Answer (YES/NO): NO